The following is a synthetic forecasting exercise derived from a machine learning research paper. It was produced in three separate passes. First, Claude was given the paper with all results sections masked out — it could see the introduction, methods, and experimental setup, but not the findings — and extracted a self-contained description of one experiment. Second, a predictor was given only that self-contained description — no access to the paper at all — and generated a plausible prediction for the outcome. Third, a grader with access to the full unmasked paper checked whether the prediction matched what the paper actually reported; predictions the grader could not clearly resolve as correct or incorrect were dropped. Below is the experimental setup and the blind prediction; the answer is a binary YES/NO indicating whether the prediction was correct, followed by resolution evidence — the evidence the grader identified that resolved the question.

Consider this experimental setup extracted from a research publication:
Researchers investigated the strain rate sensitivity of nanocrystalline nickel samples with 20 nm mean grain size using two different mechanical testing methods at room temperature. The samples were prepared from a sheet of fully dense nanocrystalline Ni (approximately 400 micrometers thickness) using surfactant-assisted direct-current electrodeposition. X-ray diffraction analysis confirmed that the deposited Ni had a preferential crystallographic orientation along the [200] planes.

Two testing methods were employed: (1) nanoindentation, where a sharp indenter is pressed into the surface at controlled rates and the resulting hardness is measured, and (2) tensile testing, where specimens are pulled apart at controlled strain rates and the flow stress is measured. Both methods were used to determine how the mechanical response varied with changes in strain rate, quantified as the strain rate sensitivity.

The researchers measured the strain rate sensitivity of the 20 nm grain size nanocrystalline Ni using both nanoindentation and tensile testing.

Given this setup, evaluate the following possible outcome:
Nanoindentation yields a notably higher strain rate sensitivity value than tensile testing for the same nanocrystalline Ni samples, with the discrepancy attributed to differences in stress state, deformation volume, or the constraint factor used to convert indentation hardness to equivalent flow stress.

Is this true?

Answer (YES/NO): YES